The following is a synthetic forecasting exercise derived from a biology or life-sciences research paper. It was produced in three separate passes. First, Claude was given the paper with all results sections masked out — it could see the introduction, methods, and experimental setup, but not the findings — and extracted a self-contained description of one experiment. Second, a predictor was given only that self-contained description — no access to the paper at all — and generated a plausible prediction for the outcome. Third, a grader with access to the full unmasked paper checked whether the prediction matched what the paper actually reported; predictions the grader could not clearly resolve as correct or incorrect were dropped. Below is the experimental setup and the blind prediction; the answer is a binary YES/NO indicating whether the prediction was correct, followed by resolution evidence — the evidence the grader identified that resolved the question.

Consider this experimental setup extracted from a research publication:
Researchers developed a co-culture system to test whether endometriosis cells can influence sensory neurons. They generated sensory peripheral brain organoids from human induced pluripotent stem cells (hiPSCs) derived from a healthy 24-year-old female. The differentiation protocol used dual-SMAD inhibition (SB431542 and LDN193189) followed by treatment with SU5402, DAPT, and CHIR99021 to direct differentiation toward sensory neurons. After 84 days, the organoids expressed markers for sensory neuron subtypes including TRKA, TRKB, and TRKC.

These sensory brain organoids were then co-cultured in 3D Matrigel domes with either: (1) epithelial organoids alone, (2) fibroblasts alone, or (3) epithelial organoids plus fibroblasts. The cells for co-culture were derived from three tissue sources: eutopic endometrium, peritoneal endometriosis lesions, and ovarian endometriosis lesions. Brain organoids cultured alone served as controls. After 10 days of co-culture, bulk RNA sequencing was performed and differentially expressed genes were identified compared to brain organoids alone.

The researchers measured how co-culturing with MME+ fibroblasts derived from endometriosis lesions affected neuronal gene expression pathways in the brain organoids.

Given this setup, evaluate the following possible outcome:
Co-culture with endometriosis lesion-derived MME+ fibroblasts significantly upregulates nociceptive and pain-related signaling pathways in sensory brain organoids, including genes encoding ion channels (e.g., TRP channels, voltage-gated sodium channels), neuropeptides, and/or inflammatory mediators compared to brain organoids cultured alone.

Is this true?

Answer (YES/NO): NO